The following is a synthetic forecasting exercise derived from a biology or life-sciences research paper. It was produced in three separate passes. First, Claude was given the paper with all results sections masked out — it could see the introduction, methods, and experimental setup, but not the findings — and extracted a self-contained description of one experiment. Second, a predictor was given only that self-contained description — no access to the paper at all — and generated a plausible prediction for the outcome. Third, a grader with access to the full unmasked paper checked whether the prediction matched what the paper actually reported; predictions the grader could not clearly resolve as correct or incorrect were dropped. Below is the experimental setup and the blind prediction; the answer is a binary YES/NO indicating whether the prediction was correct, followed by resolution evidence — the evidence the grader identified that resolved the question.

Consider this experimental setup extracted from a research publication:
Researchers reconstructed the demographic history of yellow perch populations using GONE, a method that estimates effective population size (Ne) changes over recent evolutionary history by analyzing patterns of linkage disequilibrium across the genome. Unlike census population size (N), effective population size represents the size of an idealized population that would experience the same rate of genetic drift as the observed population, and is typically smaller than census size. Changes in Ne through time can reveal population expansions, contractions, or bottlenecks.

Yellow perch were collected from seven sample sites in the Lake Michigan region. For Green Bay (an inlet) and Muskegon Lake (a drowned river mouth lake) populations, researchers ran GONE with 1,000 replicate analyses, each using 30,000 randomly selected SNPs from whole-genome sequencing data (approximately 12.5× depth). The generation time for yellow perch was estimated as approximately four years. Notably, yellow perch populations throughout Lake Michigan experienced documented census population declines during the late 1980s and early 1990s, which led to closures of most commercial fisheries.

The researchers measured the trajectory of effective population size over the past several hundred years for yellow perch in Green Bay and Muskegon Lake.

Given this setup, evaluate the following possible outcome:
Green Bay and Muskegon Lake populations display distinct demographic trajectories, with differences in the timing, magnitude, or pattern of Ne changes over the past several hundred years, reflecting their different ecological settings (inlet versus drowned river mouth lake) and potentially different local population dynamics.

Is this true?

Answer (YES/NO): NO